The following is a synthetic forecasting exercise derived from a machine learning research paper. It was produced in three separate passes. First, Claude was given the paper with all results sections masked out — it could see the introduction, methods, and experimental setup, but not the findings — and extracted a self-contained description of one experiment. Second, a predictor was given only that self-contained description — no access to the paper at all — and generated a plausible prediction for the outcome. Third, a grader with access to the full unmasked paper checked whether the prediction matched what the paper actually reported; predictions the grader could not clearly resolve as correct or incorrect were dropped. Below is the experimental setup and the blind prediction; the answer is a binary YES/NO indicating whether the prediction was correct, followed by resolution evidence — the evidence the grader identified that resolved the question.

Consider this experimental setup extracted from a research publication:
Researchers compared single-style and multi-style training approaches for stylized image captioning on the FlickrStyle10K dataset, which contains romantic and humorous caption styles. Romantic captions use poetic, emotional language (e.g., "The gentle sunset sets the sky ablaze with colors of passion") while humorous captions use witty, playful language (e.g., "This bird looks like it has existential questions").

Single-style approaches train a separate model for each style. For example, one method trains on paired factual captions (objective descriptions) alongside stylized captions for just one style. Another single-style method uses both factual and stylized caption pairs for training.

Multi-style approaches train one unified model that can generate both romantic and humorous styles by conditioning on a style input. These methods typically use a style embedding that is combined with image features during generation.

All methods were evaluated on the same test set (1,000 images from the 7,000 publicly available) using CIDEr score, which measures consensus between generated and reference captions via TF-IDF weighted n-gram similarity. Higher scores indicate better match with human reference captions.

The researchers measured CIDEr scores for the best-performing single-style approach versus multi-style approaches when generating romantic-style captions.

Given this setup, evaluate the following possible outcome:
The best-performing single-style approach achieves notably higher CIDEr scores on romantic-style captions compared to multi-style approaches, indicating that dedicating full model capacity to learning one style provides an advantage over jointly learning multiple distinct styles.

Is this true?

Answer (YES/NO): YES